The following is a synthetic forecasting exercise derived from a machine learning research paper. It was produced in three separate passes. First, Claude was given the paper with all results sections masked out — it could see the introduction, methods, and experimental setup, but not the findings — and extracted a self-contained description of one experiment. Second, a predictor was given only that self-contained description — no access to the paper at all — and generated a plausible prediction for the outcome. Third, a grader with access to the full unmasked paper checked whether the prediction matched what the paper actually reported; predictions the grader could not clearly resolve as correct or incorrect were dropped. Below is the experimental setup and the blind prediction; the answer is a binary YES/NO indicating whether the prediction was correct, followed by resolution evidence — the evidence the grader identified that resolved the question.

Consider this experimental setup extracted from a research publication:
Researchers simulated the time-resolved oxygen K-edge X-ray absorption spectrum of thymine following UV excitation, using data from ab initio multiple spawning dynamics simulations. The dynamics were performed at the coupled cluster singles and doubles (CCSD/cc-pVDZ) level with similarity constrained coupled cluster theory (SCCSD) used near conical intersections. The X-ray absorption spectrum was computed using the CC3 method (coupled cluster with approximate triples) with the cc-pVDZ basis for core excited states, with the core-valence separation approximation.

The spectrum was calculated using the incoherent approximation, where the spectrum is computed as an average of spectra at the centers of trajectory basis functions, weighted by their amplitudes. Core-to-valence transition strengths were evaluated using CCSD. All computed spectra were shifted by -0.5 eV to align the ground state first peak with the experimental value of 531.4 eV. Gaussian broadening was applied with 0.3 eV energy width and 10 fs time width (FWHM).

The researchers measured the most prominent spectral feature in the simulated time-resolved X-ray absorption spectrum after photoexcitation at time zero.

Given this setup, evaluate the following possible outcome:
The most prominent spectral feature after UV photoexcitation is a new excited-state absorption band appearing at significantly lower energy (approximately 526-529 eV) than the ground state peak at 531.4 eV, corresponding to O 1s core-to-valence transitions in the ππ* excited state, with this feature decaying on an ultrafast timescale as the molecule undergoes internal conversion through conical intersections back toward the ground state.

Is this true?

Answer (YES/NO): NO